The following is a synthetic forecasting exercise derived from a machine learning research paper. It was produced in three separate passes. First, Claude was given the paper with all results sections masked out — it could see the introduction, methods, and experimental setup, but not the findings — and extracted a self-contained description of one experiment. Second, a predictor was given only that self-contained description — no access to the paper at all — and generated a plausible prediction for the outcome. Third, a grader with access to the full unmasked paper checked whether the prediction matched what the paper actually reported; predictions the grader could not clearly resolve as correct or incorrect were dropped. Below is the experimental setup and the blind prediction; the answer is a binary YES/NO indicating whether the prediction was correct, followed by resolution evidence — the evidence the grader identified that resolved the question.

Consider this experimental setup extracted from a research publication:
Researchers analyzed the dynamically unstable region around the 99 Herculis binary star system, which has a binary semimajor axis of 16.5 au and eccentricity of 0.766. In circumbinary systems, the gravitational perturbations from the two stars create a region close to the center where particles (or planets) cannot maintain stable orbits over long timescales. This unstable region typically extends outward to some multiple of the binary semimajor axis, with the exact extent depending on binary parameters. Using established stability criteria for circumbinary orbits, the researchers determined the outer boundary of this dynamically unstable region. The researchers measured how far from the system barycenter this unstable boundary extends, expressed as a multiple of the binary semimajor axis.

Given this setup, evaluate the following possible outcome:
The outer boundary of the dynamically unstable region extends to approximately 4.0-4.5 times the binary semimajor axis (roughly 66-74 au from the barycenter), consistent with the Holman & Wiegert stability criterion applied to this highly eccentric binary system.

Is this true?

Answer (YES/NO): NO